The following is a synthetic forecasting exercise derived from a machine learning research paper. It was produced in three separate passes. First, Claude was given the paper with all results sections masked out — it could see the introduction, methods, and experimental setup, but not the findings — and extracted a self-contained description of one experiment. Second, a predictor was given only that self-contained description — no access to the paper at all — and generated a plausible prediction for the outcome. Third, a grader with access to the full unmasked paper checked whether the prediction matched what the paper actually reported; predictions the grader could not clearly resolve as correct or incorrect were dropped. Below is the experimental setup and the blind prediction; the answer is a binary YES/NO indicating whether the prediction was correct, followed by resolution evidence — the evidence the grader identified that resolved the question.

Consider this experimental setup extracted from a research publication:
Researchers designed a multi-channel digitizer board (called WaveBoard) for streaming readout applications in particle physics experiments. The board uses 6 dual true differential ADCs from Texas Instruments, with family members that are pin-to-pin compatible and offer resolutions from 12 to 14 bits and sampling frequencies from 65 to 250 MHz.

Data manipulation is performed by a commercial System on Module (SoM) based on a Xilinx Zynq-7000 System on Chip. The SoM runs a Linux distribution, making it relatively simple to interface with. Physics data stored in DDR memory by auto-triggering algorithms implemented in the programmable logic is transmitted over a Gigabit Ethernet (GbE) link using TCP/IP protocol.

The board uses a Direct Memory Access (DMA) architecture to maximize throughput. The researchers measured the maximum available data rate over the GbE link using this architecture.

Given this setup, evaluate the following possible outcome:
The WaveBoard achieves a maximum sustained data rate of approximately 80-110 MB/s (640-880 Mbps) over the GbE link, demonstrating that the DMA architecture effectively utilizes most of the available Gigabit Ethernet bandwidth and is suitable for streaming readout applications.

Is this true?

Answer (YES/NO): NO